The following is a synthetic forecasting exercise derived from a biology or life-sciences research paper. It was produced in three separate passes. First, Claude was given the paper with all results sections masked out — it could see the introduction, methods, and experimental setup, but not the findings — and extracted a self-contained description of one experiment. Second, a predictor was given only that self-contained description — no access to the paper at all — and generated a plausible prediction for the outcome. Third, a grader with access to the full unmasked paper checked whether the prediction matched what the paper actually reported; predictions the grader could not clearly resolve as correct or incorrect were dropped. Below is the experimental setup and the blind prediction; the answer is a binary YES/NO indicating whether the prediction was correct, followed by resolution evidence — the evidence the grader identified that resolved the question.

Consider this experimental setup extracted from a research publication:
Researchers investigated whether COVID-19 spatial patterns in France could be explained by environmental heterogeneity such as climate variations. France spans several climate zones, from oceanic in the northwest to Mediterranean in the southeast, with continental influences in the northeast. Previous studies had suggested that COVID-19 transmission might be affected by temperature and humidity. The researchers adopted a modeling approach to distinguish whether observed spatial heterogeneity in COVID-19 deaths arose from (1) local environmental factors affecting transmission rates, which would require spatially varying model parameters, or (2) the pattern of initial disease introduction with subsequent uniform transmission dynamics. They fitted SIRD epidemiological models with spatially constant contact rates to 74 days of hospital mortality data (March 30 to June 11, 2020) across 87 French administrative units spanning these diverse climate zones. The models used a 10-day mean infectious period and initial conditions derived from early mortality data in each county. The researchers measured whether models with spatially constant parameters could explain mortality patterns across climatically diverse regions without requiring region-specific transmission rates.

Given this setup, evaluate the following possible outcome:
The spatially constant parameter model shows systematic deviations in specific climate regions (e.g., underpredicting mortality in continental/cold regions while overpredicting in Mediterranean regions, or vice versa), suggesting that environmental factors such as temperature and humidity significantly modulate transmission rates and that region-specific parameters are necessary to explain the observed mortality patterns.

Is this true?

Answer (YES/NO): NO